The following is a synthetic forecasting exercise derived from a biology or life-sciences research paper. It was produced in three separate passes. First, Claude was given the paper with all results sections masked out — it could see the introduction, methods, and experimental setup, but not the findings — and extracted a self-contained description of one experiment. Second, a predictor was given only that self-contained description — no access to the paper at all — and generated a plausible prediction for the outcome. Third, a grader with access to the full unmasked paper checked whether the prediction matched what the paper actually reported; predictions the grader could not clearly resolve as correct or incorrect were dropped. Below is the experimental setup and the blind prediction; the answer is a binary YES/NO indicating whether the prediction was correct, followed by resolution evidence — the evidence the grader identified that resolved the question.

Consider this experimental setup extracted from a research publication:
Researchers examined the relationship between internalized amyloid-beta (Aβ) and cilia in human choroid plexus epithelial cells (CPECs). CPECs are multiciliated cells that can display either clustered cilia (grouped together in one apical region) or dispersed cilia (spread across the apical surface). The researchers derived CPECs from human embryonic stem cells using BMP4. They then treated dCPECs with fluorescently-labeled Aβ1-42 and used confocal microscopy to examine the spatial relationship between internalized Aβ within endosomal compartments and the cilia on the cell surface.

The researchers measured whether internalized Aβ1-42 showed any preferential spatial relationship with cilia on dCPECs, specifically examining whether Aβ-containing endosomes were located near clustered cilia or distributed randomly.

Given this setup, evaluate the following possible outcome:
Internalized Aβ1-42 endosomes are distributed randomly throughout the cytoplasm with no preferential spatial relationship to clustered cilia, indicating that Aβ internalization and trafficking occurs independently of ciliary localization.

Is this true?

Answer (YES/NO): NO